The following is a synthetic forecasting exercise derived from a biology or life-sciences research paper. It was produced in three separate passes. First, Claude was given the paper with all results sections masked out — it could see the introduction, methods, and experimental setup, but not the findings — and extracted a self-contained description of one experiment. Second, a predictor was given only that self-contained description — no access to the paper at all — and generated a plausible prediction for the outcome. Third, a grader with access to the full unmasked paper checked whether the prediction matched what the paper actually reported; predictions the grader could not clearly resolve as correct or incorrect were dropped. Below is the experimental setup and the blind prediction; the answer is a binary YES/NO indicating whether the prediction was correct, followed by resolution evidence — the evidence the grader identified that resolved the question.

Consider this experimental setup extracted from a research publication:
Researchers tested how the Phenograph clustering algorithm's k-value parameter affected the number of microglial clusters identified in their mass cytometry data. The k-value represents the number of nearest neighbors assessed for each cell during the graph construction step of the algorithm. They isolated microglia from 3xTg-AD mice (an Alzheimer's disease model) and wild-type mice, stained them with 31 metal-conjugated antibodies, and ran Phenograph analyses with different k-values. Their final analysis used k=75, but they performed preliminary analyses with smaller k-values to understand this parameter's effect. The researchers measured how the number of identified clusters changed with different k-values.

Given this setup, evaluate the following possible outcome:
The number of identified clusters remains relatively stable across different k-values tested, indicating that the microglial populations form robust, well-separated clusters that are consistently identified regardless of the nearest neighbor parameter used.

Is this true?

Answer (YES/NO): NO